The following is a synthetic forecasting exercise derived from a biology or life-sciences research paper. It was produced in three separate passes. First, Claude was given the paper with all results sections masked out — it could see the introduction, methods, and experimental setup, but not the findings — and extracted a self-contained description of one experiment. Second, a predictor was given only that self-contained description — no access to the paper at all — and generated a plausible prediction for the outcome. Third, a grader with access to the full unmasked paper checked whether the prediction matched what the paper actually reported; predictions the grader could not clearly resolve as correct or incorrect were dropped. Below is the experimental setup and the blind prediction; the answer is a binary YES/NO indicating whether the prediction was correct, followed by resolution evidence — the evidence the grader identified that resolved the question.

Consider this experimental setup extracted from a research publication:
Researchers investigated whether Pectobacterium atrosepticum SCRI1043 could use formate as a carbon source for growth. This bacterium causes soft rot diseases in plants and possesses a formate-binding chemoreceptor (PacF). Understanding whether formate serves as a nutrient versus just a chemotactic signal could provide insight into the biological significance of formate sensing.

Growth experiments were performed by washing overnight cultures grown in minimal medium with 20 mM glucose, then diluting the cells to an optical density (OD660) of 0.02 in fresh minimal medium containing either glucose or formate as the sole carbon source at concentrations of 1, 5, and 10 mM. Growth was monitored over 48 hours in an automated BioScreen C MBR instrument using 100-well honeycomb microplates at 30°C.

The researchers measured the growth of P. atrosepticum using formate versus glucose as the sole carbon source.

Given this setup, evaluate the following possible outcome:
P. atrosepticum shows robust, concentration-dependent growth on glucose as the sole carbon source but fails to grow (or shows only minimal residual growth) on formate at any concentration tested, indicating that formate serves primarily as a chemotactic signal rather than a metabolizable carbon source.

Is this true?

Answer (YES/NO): YES